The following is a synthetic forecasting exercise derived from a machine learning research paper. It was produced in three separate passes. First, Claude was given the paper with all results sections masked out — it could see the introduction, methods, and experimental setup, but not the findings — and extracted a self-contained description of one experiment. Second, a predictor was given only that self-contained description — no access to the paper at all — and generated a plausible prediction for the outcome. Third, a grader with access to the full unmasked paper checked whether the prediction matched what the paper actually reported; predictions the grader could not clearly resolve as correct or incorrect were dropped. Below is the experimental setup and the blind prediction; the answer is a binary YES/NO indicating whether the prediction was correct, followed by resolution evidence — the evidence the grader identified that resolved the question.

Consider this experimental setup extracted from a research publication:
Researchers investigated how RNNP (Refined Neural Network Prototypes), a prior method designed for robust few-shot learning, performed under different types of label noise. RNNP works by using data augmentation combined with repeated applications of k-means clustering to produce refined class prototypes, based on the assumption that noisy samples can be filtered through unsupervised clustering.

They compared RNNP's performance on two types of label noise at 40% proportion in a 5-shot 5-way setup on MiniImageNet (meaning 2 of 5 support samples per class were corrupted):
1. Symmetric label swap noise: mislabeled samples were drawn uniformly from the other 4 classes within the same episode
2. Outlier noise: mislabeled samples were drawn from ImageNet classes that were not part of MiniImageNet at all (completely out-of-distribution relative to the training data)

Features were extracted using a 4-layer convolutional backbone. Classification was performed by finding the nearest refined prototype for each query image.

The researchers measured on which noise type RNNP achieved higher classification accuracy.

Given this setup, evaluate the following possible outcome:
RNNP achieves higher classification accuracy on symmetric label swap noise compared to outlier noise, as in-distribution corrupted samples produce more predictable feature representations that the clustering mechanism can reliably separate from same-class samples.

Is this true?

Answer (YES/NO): NO